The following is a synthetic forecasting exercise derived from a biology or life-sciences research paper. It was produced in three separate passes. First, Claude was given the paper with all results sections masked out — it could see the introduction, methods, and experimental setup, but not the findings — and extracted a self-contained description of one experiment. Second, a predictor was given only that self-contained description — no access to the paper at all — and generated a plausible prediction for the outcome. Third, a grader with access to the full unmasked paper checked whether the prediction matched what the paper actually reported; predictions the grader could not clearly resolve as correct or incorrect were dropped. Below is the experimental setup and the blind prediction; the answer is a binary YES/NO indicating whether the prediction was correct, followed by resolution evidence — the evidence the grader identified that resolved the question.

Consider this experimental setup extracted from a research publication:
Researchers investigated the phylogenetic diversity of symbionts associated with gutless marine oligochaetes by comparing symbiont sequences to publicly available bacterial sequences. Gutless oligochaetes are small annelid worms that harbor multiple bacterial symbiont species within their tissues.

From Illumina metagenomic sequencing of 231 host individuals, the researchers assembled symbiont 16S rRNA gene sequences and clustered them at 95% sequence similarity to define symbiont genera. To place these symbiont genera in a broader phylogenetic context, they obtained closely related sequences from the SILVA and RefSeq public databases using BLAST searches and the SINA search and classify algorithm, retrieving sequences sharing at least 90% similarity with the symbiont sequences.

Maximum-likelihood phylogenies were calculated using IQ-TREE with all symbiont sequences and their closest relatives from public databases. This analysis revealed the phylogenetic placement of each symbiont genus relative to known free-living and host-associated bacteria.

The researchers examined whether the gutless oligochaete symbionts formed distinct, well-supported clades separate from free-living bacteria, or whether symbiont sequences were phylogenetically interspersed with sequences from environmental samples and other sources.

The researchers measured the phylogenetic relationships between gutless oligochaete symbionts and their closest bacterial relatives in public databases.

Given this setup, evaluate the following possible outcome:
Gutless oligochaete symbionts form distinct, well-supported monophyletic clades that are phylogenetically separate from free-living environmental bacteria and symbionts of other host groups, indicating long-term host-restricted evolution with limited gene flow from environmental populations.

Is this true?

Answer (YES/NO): NO